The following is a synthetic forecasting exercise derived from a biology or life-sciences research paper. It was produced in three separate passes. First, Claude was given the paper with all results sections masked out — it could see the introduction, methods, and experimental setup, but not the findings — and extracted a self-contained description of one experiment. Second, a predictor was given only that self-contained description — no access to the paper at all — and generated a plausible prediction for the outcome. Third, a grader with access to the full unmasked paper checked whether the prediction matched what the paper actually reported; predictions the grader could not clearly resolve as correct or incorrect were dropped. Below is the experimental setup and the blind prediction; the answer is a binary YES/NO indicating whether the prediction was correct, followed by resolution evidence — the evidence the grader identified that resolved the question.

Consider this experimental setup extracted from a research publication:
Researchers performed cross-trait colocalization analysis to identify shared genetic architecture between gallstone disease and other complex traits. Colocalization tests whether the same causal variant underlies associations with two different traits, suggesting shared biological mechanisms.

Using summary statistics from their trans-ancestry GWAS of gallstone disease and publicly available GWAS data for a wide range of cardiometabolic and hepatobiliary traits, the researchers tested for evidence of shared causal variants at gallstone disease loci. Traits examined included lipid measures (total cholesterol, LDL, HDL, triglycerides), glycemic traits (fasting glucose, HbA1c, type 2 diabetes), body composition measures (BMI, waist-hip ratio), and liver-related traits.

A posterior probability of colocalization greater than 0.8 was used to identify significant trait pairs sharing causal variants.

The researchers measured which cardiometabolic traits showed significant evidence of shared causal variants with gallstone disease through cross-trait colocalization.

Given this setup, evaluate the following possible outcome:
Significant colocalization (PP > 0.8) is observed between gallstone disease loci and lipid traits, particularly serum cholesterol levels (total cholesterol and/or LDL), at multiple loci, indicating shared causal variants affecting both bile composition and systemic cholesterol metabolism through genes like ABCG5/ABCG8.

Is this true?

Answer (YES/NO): NO